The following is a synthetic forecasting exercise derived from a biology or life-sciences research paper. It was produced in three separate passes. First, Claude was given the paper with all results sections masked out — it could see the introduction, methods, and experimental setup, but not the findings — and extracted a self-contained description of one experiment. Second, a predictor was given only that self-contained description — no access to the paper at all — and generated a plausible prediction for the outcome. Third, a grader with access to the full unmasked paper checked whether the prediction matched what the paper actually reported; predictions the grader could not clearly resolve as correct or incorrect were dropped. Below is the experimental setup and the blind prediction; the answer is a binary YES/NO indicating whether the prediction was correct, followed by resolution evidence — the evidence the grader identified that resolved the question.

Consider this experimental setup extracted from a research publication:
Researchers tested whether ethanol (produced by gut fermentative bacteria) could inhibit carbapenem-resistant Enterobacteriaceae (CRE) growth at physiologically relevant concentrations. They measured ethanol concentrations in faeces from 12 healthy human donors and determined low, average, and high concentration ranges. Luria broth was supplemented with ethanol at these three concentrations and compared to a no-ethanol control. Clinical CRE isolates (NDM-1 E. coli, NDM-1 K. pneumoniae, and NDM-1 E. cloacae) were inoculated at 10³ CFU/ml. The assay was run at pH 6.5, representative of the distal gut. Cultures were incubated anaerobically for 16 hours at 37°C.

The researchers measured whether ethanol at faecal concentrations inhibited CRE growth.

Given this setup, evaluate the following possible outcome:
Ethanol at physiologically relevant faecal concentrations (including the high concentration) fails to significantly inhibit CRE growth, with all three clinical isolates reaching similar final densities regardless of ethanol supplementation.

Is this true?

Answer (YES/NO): NO